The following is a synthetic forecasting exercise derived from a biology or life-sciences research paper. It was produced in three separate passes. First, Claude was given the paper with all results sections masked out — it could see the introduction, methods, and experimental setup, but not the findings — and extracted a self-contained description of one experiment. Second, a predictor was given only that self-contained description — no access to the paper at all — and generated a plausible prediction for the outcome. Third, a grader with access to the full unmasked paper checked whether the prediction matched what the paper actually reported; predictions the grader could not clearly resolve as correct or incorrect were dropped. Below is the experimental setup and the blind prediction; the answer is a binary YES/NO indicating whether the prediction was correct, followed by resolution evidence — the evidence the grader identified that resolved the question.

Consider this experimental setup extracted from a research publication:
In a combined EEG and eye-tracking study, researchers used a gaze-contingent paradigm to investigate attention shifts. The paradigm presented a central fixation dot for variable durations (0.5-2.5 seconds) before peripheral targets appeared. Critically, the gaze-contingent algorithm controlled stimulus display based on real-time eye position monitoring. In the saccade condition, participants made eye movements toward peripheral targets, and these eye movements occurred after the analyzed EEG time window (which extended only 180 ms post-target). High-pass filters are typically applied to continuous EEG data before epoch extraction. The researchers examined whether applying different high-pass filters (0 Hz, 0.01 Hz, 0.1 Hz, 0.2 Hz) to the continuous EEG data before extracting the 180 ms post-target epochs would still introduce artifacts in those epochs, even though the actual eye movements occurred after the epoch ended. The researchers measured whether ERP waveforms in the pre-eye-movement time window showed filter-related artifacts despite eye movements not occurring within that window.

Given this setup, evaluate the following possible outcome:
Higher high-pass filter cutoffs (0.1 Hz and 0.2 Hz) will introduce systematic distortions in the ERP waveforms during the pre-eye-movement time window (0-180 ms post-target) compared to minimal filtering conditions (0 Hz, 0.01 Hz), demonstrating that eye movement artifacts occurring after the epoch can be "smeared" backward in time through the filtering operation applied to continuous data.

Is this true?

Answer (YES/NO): YES